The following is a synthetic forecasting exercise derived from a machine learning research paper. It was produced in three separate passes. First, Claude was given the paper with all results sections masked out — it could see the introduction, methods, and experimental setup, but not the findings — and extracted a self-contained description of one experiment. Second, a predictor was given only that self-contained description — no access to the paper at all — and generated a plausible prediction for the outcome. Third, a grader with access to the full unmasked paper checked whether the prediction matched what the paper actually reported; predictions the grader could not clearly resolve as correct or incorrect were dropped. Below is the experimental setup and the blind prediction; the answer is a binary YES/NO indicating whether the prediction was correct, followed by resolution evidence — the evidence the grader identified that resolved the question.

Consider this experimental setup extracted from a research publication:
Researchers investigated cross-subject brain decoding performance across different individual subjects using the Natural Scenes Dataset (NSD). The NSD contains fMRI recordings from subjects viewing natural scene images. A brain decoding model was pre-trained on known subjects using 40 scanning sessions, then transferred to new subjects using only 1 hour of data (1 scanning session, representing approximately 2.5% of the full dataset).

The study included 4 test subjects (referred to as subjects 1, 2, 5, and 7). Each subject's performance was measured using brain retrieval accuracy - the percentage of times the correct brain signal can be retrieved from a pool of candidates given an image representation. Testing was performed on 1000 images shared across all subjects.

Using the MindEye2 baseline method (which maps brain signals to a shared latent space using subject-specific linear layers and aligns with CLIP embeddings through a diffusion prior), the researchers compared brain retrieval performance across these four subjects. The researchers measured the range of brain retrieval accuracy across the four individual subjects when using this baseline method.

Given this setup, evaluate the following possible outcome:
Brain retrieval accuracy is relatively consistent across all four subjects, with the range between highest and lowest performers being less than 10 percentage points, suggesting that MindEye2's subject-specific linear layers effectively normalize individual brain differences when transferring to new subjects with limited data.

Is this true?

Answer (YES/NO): NO